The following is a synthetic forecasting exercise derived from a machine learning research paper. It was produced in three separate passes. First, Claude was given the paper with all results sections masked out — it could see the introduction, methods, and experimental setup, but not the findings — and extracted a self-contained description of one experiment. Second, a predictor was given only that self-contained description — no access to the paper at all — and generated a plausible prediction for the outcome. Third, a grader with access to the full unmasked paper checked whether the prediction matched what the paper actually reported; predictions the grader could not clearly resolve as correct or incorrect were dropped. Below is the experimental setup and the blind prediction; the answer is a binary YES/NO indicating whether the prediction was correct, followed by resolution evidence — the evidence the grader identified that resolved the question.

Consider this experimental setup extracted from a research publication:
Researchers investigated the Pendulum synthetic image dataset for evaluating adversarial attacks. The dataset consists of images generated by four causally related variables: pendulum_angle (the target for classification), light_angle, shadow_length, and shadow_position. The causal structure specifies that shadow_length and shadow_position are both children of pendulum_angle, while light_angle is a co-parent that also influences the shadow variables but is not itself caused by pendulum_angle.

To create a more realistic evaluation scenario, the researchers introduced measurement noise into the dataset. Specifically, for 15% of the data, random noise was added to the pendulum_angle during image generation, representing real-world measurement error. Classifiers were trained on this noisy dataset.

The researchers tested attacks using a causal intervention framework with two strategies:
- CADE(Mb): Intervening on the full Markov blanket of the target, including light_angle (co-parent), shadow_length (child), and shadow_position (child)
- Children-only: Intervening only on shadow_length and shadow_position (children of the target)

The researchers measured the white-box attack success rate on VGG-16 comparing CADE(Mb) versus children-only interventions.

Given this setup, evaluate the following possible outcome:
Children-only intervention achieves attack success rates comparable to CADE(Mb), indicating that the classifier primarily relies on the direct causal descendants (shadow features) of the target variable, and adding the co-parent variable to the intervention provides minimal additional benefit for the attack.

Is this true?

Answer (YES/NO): YES